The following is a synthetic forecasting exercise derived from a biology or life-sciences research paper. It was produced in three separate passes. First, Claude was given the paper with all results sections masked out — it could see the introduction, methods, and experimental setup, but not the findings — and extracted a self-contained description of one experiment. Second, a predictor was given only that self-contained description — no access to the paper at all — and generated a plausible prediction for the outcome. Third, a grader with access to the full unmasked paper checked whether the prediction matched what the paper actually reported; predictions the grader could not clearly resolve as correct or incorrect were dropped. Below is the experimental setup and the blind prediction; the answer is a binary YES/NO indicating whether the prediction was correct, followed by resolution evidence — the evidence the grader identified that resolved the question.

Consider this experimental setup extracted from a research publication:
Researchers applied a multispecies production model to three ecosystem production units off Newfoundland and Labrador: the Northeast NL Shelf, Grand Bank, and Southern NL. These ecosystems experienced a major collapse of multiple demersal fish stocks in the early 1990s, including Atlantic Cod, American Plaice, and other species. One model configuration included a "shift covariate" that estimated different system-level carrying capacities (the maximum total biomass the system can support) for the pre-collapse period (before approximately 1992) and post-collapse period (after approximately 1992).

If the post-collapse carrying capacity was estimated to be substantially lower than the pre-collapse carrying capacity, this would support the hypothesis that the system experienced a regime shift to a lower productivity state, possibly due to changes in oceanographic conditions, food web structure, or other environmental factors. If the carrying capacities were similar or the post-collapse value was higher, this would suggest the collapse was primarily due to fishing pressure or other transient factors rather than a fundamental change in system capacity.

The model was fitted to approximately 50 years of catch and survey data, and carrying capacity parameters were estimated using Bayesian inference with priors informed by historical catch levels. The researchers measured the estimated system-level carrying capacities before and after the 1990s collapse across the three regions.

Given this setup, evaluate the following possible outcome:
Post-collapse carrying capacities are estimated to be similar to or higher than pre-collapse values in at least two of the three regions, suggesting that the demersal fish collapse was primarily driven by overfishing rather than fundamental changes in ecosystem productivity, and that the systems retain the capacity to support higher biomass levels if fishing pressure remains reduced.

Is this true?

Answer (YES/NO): NO